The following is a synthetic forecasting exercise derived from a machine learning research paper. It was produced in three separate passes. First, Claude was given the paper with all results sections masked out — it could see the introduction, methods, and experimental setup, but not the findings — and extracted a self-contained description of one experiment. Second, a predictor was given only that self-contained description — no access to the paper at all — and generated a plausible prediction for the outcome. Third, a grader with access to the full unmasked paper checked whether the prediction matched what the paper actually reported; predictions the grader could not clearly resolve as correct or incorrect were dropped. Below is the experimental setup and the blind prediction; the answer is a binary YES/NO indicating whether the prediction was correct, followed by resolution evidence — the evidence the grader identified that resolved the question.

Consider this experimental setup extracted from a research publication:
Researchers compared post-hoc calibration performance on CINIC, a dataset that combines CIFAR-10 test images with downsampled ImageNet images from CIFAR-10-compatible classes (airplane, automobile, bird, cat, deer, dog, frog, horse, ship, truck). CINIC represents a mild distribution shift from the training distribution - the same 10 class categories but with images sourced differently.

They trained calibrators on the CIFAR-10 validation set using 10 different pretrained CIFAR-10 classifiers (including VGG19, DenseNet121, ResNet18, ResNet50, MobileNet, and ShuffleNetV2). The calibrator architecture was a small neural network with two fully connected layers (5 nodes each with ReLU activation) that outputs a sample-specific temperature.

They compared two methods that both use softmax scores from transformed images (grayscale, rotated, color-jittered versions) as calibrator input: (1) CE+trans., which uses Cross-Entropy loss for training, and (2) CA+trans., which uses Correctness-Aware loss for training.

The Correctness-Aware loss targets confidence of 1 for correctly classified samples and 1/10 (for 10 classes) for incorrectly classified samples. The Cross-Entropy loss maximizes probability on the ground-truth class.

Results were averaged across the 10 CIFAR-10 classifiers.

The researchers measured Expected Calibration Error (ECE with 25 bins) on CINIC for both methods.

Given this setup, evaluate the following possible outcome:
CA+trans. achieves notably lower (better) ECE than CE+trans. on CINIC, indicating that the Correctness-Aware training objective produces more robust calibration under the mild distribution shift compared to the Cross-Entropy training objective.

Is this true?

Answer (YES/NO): NO